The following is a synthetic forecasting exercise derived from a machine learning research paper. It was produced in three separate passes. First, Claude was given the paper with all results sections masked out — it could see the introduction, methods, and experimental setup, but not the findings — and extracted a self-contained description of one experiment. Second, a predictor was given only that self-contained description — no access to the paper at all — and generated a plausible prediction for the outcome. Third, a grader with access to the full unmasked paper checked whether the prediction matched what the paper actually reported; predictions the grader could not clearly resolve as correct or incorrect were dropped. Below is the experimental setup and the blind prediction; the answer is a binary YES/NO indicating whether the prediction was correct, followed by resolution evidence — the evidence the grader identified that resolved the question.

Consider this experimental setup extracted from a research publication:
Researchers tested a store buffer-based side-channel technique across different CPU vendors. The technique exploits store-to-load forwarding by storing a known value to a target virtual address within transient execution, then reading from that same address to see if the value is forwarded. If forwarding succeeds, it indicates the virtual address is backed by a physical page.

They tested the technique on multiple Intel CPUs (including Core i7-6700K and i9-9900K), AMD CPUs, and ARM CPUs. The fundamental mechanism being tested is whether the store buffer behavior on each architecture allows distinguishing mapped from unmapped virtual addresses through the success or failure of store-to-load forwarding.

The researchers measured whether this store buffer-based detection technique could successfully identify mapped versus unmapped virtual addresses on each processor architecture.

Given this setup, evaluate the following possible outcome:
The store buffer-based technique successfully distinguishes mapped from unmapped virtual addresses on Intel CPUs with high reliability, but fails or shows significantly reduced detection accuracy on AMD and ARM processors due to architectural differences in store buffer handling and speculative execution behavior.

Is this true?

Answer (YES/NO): YES